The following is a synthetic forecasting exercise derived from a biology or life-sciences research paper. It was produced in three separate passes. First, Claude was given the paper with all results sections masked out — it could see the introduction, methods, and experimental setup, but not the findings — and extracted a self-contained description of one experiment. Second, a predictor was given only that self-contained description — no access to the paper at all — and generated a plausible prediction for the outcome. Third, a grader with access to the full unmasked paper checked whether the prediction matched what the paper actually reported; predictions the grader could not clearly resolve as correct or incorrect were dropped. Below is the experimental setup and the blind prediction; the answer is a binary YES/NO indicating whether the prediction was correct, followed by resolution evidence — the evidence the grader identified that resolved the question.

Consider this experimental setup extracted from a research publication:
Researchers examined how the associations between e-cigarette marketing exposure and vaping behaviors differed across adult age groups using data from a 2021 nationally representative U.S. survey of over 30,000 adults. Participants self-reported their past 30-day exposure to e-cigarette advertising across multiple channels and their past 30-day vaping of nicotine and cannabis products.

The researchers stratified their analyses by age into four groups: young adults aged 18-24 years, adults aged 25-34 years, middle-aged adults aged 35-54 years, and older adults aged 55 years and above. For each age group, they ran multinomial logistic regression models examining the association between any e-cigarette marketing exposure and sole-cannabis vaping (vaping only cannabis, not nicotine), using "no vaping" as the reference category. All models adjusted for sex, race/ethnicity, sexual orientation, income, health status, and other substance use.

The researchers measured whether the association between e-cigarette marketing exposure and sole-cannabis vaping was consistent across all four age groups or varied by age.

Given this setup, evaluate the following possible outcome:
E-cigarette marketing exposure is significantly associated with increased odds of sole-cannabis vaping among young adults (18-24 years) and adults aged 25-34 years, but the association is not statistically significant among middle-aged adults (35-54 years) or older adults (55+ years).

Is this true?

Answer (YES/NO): YES